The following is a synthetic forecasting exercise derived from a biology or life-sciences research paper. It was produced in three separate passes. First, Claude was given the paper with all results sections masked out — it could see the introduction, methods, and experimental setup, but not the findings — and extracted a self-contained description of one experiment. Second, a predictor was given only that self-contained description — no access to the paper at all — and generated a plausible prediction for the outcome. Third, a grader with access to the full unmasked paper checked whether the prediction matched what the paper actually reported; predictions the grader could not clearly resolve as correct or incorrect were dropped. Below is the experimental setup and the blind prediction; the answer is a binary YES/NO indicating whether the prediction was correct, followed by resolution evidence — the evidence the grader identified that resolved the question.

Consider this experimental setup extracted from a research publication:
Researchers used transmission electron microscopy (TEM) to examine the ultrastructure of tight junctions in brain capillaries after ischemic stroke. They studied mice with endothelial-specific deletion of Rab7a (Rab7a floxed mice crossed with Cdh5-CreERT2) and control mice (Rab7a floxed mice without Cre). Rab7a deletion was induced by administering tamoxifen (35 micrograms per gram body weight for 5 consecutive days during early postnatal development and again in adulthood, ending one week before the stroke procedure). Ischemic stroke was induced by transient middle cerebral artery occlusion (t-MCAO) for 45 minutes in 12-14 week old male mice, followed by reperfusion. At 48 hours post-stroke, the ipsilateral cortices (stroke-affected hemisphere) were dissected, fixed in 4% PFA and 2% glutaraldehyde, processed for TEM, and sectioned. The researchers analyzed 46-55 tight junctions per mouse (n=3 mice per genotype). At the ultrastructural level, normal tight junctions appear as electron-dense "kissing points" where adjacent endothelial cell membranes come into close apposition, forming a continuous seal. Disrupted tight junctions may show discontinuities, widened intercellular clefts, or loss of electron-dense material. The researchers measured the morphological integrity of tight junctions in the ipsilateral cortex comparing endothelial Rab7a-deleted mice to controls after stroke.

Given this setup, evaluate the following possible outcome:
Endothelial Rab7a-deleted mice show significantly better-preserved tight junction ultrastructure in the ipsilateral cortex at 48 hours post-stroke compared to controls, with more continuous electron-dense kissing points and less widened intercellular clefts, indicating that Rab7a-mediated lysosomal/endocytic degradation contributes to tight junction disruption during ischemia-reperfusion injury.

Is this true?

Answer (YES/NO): YES